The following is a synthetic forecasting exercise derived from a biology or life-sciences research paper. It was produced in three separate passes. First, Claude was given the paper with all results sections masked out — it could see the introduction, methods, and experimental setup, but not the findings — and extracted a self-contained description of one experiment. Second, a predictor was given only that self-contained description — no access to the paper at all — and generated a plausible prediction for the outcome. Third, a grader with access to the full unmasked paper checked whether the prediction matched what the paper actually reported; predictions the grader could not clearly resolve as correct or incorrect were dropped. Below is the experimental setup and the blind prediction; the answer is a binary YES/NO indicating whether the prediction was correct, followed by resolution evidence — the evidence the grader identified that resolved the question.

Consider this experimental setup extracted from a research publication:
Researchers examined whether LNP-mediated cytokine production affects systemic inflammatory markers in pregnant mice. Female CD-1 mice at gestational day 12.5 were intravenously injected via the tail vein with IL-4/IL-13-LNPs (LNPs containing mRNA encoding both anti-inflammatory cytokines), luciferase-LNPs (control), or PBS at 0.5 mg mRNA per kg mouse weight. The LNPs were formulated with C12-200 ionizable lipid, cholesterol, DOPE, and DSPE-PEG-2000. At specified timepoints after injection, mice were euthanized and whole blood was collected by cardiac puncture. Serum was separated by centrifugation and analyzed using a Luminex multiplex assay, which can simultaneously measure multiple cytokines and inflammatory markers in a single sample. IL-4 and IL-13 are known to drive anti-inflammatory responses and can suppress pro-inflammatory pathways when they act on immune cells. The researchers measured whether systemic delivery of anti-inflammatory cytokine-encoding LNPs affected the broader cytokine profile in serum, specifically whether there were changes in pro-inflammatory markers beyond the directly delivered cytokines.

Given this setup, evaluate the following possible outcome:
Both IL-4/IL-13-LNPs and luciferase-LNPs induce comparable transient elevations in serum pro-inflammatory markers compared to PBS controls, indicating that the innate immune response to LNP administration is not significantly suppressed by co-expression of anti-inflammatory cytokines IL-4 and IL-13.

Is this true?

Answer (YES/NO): NO